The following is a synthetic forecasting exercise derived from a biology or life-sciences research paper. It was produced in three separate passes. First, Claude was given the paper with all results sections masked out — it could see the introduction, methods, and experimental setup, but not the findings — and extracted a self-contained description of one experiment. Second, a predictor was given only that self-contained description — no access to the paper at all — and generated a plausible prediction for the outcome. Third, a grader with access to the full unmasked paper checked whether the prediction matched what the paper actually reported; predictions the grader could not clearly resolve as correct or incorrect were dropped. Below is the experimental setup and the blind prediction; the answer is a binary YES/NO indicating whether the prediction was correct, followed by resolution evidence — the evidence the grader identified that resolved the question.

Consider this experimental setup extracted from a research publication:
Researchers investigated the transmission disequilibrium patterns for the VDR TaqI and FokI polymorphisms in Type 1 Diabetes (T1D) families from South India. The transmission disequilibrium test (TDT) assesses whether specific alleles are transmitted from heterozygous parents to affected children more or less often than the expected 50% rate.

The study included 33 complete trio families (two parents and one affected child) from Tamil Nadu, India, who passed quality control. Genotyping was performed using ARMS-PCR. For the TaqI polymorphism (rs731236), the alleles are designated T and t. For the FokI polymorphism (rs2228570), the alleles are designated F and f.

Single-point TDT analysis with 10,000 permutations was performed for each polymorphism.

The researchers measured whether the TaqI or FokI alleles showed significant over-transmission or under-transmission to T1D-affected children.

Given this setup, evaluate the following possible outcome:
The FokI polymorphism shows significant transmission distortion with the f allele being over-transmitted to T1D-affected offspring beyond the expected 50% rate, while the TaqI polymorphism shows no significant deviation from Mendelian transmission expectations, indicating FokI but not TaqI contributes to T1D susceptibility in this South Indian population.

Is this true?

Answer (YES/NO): NO